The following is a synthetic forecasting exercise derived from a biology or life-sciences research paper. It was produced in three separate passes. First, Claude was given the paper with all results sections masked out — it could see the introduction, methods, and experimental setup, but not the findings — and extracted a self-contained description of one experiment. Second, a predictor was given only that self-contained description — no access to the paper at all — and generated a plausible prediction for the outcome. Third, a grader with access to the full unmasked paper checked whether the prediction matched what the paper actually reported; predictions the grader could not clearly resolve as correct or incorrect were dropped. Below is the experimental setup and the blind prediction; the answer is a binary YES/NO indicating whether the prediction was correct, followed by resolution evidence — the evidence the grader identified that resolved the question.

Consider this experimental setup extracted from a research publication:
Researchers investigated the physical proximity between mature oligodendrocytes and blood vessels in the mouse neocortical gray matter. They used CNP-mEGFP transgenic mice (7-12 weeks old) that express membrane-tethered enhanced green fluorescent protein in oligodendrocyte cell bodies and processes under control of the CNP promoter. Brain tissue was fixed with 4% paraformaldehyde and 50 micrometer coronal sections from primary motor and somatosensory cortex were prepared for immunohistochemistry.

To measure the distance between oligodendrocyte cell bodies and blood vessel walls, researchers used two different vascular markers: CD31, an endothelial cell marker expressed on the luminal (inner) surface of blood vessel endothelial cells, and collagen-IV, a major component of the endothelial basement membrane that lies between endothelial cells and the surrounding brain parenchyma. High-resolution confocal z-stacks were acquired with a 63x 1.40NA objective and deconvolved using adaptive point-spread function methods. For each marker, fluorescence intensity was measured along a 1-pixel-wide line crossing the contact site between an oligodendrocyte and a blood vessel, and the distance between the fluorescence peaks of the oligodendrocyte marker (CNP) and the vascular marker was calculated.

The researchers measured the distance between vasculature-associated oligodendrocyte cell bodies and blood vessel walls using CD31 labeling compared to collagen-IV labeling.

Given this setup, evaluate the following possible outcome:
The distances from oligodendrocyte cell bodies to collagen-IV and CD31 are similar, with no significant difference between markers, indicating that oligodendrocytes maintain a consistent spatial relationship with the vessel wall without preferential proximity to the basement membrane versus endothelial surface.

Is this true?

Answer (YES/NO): NO